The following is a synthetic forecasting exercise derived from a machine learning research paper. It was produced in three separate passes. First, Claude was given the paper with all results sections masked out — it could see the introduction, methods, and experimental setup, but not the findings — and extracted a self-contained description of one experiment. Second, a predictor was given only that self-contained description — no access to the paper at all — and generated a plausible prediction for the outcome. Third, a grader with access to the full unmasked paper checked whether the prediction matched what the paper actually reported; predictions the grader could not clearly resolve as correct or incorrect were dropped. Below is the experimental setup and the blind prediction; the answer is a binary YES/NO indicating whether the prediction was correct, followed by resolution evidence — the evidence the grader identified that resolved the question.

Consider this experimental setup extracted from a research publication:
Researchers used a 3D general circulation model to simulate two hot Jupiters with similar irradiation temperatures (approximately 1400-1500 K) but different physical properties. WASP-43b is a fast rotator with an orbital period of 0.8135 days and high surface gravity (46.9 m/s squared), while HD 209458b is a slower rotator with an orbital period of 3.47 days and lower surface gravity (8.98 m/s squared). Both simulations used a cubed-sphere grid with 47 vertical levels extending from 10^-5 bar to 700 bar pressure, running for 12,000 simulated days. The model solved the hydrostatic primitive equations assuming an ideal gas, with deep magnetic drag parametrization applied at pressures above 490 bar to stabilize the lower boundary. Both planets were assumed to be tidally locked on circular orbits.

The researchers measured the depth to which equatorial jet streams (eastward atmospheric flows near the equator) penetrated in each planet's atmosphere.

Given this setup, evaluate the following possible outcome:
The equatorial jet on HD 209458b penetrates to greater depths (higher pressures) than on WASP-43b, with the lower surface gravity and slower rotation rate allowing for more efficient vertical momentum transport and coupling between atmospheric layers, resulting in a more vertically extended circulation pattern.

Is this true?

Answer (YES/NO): NO